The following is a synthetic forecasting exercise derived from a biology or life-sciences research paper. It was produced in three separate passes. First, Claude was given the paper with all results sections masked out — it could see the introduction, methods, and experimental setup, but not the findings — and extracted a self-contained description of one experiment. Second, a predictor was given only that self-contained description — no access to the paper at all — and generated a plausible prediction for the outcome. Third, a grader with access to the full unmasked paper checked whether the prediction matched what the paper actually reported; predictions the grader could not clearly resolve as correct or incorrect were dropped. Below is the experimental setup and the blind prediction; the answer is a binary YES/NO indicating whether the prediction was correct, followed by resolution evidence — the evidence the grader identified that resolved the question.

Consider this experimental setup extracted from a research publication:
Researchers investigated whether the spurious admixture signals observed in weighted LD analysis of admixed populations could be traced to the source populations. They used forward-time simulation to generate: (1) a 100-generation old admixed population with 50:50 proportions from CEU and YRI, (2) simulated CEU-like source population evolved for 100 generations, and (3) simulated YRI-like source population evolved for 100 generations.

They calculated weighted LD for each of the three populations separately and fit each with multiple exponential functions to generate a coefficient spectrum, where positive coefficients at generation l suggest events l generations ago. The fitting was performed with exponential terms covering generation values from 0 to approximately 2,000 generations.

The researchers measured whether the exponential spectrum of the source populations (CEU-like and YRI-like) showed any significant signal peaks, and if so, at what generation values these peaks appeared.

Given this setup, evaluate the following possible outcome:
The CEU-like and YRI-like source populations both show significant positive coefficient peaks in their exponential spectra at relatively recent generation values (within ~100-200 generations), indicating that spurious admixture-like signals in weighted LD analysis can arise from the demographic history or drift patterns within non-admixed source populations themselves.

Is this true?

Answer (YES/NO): NO